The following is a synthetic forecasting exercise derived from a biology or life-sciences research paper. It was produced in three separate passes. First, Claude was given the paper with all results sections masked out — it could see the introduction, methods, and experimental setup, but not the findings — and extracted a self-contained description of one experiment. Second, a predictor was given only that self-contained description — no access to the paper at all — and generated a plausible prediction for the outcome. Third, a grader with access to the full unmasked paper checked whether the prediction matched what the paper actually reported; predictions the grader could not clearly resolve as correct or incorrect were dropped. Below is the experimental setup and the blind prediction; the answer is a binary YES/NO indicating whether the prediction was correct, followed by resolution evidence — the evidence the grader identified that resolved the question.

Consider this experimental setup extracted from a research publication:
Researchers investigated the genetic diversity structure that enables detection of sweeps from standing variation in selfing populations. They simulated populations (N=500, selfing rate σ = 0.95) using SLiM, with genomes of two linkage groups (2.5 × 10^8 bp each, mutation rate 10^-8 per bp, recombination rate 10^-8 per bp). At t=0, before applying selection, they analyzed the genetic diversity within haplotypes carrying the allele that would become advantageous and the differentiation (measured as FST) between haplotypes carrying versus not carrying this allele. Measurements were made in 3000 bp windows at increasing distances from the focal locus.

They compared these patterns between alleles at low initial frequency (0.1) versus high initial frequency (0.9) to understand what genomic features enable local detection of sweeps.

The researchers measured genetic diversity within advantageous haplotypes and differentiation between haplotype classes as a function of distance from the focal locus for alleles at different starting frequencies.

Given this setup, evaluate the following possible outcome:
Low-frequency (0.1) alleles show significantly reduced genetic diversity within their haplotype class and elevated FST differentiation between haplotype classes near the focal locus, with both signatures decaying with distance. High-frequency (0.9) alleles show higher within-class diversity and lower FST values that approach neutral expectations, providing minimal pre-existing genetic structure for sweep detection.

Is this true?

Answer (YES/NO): NO